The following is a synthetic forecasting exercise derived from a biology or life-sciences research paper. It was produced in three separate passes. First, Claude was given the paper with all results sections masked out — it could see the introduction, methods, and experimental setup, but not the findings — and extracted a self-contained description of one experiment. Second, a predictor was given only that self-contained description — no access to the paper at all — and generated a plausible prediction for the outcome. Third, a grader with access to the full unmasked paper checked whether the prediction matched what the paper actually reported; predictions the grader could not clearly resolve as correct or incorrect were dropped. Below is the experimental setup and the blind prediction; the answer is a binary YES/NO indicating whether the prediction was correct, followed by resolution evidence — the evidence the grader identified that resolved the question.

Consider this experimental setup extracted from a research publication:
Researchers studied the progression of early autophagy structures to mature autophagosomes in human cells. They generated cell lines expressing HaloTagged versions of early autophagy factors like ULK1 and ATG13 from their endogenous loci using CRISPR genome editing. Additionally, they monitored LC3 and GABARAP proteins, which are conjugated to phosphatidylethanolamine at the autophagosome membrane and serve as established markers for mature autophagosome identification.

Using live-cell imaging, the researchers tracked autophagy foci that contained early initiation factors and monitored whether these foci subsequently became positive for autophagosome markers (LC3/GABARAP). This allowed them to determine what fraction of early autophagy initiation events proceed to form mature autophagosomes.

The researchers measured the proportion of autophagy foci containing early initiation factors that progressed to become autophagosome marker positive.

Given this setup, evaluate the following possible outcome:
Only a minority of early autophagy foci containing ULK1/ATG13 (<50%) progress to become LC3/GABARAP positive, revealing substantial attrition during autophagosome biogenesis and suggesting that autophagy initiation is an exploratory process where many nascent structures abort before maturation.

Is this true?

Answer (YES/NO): YES